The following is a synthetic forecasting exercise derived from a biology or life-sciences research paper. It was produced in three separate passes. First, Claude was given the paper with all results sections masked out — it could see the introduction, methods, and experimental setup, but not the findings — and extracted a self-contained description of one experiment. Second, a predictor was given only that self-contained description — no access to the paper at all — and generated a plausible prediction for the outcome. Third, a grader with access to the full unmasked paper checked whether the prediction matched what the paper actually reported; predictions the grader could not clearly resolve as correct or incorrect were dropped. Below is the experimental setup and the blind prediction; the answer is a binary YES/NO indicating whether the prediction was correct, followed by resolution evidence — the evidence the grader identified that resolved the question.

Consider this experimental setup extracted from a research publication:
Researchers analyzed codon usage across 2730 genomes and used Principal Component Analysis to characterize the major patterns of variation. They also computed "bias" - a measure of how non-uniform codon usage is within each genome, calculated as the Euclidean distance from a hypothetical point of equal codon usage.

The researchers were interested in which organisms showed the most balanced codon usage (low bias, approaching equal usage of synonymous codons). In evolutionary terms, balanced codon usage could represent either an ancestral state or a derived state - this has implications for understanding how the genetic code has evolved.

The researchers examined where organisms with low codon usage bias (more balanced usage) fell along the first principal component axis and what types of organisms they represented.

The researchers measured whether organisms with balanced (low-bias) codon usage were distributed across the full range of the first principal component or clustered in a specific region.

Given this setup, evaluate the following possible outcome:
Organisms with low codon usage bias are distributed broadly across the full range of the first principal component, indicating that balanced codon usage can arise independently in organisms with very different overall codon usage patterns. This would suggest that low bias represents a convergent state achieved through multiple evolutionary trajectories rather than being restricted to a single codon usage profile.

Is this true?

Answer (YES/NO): NO